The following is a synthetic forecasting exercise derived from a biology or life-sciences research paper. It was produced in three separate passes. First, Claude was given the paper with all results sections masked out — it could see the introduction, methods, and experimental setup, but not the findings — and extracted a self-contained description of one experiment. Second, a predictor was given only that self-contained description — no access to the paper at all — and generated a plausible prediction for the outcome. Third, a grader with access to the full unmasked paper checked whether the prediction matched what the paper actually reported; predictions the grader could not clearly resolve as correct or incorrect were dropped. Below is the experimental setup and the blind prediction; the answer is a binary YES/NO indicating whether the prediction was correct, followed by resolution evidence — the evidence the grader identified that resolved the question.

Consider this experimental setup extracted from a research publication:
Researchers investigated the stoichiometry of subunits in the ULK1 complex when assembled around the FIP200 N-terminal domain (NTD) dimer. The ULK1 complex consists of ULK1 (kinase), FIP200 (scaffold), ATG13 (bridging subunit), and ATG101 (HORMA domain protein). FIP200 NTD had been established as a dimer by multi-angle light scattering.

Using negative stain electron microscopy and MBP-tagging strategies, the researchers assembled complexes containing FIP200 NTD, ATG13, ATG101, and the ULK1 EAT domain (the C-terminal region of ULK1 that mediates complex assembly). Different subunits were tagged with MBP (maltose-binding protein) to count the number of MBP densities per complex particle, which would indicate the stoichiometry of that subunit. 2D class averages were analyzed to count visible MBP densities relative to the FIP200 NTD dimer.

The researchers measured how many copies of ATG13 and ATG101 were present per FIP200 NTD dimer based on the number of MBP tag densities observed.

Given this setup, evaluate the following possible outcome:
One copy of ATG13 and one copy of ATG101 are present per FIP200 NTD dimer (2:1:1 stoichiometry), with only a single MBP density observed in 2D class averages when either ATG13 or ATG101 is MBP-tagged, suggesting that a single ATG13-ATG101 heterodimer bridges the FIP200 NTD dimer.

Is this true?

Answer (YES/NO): YES